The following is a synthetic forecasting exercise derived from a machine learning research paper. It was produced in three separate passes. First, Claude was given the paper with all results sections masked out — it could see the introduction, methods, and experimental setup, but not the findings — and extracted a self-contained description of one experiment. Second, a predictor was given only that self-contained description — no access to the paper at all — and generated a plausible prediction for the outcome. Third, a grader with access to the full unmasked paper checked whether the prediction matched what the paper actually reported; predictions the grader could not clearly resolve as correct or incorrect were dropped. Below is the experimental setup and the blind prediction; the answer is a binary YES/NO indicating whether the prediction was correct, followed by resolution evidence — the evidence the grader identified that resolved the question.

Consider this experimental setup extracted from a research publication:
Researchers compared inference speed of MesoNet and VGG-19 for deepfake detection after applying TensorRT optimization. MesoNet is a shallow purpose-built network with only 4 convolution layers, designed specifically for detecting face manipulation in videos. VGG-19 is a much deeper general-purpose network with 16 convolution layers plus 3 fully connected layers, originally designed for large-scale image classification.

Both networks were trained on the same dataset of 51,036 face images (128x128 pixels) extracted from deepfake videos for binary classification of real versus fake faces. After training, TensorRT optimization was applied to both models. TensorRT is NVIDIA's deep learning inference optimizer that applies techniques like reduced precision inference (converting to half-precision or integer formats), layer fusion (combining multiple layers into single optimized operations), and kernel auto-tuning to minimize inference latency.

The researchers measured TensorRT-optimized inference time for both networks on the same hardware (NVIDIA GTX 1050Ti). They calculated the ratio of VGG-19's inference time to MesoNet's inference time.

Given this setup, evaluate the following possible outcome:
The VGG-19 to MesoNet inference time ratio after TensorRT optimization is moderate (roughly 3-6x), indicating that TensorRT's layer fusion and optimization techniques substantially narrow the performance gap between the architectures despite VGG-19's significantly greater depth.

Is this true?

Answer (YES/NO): NO